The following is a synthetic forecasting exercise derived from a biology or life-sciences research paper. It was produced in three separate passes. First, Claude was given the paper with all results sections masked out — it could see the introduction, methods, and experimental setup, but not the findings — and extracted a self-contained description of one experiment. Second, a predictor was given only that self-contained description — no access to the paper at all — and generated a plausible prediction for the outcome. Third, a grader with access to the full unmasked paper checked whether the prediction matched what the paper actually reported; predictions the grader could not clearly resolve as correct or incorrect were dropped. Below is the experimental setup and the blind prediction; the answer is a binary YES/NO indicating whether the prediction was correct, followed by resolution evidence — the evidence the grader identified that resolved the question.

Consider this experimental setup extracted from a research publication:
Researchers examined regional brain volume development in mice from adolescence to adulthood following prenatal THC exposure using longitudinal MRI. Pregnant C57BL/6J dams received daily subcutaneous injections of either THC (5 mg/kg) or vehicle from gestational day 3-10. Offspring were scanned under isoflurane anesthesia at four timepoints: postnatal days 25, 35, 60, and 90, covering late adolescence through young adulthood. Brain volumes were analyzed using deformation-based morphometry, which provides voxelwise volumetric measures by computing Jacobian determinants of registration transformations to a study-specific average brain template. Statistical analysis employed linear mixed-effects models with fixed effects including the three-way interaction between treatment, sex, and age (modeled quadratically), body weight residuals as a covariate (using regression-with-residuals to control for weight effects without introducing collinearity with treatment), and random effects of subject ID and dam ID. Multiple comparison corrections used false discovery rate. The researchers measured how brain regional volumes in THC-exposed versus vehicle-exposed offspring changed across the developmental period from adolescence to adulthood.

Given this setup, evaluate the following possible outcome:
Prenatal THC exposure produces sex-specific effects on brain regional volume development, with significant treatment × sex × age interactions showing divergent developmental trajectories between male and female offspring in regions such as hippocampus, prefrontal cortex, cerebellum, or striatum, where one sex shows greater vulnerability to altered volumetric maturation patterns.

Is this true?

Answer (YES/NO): NO